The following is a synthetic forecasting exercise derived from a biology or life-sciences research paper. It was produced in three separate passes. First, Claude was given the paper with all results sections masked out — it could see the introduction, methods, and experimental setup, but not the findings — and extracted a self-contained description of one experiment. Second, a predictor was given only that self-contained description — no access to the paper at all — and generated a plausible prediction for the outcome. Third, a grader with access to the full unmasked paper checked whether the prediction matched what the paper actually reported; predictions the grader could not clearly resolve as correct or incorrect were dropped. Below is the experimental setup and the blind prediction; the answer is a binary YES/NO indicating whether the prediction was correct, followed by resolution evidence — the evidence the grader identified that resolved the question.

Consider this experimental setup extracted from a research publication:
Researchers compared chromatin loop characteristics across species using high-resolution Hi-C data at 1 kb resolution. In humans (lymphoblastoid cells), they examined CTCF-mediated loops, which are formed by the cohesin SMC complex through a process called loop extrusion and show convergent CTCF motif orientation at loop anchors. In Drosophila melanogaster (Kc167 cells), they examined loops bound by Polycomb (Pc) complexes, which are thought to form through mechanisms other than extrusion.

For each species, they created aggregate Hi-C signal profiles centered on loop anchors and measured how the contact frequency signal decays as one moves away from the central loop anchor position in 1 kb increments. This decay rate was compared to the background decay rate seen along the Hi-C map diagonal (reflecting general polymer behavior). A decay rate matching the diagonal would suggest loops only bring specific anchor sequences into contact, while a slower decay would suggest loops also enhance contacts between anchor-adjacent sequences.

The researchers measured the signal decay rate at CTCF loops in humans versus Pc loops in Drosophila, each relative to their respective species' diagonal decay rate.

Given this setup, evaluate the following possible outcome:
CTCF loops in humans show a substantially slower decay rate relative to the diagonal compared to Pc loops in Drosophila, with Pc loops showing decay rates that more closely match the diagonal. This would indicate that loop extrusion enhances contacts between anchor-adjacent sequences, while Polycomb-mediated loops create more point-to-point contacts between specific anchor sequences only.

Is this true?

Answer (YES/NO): YES